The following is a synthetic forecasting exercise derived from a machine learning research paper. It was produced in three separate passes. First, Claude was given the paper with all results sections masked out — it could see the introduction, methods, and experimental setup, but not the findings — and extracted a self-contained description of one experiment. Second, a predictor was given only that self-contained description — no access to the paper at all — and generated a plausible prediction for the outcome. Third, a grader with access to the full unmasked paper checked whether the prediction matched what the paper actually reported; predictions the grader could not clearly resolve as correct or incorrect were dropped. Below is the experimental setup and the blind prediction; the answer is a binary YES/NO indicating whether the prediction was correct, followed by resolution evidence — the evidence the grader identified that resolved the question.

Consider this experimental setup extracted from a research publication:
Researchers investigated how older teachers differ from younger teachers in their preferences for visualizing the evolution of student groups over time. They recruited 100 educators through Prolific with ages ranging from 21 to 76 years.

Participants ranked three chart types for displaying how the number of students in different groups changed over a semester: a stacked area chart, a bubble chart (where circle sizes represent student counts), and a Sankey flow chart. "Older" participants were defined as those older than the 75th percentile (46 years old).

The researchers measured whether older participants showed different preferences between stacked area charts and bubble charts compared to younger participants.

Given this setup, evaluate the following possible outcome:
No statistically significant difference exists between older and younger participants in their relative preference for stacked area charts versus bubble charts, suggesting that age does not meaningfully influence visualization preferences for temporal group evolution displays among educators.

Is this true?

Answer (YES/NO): NO